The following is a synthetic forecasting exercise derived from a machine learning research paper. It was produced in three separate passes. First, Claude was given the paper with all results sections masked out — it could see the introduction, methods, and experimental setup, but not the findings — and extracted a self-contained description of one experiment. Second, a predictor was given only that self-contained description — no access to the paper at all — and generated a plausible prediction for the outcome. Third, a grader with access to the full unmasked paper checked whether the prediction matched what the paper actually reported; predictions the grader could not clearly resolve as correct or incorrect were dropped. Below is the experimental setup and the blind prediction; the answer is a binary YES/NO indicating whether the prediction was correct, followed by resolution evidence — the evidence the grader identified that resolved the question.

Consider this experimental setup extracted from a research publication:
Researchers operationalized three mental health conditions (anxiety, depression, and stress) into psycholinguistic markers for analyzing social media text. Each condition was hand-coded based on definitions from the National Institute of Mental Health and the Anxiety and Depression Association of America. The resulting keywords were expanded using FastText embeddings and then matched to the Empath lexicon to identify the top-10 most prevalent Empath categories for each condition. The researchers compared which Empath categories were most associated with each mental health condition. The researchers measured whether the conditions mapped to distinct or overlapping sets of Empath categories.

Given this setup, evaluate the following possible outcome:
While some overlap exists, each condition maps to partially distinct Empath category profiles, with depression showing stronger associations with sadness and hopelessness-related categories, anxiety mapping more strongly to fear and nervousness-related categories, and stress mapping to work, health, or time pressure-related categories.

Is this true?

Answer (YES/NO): NO